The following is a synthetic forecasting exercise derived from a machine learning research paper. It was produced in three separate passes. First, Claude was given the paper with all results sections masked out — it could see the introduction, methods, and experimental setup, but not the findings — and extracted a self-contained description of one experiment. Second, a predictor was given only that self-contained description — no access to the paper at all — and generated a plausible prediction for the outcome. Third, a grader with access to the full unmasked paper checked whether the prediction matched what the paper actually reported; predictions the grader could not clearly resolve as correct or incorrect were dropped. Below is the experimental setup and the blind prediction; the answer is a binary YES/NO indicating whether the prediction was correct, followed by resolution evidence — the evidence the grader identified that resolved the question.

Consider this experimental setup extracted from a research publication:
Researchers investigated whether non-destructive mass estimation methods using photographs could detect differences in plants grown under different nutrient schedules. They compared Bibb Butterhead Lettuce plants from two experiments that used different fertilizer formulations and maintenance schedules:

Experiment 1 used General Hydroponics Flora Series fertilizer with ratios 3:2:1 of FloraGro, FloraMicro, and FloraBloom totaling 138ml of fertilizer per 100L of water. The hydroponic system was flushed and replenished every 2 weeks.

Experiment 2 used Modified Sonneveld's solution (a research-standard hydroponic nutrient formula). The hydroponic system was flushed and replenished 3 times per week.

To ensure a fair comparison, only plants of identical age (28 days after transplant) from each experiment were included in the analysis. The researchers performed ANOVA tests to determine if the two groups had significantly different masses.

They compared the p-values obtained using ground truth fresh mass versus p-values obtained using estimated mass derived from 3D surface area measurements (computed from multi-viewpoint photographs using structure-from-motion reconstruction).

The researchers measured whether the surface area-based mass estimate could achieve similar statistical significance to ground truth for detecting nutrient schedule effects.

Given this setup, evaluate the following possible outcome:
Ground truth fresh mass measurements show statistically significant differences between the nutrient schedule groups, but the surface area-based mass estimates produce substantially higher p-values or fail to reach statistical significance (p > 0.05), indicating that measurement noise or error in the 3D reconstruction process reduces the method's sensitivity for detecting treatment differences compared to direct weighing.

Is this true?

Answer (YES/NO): NO